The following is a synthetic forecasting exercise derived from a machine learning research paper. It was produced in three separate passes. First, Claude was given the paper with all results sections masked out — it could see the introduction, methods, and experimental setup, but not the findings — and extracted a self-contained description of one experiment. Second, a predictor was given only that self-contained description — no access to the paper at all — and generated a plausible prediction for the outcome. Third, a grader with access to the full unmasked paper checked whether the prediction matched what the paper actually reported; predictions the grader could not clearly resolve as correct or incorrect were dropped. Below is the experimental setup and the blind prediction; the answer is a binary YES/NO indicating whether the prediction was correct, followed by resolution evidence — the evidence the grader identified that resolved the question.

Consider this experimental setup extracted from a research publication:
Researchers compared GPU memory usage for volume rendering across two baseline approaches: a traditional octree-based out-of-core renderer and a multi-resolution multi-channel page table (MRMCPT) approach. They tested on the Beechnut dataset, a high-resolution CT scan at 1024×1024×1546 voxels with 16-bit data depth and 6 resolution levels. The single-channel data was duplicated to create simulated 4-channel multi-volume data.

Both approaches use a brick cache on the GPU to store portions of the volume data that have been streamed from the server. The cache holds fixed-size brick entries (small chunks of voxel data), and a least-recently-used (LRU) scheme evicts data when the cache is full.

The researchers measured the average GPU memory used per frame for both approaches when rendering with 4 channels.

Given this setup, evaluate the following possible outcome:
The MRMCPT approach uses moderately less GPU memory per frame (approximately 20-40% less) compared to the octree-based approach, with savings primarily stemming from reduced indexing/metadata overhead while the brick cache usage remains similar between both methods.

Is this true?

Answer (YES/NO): NO